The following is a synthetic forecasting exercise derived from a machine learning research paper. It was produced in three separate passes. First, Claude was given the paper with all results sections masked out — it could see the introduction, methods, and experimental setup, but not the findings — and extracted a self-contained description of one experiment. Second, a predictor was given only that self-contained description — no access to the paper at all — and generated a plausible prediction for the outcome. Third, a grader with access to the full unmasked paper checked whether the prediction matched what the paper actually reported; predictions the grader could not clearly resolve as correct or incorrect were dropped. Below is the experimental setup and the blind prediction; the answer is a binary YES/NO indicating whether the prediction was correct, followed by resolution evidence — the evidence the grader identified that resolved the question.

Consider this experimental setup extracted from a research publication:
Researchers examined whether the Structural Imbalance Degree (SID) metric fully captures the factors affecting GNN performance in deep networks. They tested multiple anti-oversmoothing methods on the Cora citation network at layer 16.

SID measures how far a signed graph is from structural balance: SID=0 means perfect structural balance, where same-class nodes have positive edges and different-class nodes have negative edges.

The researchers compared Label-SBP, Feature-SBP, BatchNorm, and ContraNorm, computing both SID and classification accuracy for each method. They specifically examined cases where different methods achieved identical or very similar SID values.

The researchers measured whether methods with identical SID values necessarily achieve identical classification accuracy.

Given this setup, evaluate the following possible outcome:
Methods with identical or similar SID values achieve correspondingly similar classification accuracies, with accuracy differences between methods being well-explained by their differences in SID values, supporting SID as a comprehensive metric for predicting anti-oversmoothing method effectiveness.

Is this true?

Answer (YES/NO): NO